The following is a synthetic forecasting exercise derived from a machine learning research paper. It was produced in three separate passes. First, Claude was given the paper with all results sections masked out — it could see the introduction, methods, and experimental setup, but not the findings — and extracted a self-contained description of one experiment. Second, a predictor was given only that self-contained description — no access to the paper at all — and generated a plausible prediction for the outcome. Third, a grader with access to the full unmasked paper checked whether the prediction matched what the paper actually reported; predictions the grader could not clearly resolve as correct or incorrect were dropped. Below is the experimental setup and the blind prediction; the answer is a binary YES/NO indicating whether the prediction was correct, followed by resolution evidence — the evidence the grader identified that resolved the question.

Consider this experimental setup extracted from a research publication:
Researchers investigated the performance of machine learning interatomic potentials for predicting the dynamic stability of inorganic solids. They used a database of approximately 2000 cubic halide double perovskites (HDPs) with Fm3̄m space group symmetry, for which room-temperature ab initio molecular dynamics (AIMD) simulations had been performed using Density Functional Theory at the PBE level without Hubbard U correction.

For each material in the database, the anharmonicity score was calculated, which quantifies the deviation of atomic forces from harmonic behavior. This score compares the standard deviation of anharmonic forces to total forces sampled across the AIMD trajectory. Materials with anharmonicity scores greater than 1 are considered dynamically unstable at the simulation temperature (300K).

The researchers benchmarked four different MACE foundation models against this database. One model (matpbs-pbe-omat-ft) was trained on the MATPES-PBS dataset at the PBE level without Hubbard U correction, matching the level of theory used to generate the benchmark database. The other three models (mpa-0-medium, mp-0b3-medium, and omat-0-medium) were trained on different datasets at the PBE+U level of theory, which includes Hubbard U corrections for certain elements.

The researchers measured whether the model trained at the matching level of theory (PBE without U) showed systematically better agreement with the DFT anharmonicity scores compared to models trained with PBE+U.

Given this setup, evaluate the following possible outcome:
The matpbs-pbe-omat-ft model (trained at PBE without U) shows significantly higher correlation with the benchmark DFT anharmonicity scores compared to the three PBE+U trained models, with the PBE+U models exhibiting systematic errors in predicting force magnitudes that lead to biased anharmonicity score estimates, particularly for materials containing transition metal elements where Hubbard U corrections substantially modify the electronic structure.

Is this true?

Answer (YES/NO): NO